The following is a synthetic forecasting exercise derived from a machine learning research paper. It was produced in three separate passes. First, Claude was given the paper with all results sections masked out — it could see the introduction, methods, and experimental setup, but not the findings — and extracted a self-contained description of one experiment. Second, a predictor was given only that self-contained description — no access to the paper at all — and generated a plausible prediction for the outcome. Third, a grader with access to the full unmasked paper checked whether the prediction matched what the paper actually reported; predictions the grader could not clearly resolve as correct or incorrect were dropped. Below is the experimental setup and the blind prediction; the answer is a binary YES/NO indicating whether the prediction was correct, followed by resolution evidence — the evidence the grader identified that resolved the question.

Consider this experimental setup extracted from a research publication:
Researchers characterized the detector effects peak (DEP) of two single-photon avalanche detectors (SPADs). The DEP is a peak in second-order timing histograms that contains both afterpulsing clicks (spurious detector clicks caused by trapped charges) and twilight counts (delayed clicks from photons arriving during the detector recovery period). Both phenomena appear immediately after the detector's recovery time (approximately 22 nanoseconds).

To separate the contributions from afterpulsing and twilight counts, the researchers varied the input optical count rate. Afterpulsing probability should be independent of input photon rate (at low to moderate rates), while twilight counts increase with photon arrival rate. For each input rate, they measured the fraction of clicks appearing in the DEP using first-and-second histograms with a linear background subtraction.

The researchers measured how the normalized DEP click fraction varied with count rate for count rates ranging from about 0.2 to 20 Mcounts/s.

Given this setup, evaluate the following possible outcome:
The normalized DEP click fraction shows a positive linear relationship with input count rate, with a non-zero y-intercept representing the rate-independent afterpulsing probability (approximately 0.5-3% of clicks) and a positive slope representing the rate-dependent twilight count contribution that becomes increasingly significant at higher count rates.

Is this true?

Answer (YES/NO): YES